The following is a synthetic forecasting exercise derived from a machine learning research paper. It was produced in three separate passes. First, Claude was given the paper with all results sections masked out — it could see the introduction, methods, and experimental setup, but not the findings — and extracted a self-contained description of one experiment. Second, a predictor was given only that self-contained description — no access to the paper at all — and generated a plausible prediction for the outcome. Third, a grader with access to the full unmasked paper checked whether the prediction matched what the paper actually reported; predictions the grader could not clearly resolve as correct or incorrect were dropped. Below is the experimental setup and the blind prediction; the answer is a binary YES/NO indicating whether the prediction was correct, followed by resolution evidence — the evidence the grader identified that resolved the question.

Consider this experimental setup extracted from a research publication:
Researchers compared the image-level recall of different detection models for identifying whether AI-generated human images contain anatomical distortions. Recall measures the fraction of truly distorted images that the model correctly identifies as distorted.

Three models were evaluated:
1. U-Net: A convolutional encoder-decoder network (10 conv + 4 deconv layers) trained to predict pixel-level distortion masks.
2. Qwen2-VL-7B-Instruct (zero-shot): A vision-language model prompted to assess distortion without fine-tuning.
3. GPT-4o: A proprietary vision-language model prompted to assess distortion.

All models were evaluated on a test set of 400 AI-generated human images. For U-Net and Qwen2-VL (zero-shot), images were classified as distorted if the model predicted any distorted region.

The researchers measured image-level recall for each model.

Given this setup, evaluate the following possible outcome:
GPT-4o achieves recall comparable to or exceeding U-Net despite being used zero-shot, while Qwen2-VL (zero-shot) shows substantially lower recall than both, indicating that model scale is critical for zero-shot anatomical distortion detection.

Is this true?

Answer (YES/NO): NO